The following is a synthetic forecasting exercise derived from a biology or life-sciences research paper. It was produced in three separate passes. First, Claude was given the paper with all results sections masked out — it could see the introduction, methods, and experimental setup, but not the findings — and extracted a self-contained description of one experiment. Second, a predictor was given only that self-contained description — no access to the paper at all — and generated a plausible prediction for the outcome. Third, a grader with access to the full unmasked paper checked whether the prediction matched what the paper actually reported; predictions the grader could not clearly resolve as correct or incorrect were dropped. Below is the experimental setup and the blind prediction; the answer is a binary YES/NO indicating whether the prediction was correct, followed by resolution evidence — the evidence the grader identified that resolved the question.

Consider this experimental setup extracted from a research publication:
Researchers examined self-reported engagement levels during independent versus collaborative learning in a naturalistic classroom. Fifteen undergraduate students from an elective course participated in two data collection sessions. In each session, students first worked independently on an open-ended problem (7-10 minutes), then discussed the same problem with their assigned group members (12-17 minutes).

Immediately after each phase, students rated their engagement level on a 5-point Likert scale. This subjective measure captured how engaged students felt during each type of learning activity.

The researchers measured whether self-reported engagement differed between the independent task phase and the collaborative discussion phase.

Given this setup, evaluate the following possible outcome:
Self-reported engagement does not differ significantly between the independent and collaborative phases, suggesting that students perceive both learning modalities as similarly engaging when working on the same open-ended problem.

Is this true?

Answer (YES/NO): YES